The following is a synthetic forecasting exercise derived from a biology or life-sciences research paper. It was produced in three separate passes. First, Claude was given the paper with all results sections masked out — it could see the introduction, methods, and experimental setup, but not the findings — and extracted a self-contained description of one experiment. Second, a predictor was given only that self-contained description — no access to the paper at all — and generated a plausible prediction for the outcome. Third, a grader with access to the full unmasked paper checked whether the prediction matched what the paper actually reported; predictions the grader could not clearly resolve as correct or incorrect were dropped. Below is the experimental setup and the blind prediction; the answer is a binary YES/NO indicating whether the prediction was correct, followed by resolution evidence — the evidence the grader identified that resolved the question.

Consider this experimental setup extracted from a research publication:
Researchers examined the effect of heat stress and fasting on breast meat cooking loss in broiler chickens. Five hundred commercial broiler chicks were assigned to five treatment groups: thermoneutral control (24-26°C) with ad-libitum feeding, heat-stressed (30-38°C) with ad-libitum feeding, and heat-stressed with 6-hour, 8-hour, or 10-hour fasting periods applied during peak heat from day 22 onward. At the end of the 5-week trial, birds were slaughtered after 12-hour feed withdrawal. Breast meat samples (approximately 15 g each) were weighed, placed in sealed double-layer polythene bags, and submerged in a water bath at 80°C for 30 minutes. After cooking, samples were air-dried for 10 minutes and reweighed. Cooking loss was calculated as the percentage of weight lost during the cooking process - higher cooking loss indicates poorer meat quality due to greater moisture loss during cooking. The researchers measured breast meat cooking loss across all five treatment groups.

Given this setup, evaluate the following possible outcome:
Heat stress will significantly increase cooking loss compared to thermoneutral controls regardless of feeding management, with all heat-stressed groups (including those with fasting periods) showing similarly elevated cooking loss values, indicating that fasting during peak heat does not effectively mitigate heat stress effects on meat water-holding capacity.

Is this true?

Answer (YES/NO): NO